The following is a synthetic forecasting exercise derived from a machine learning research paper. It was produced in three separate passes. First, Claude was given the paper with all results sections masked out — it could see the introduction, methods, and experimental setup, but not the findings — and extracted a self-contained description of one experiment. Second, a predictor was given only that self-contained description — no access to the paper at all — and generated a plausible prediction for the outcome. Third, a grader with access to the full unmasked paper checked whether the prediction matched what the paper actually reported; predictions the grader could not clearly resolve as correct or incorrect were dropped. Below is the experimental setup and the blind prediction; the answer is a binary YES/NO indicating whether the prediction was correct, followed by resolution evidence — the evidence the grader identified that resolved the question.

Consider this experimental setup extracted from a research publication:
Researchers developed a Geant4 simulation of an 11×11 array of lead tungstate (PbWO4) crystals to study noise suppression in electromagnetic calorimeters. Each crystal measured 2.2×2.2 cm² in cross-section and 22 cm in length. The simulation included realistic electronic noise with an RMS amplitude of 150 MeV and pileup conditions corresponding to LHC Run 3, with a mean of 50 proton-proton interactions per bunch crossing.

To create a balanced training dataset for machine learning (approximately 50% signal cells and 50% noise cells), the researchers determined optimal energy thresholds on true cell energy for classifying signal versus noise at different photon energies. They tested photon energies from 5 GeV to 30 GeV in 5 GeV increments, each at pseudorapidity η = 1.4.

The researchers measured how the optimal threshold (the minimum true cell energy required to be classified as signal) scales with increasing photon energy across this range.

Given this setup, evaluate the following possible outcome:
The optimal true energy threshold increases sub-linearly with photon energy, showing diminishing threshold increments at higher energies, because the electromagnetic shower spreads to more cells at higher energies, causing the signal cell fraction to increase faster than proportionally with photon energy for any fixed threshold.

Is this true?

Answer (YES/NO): NO